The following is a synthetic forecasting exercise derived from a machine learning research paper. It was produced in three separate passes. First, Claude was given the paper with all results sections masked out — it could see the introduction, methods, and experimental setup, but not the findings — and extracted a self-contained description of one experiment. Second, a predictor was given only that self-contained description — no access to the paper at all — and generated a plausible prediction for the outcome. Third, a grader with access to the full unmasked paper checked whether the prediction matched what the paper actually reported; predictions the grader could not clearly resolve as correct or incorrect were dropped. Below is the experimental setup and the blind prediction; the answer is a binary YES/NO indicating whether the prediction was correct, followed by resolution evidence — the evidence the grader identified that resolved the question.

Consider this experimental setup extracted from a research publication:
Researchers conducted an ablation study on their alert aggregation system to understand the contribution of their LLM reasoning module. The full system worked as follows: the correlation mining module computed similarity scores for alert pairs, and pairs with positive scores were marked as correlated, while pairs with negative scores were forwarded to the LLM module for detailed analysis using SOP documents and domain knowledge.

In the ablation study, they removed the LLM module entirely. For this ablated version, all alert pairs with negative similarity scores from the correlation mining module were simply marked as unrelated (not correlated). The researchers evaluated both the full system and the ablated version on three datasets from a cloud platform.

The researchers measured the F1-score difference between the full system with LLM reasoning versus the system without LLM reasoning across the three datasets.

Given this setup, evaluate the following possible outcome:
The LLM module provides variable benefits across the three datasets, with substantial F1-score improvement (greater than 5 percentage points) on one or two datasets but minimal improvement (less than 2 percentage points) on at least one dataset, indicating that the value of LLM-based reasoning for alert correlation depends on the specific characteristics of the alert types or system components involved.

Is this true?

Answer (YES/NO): NO